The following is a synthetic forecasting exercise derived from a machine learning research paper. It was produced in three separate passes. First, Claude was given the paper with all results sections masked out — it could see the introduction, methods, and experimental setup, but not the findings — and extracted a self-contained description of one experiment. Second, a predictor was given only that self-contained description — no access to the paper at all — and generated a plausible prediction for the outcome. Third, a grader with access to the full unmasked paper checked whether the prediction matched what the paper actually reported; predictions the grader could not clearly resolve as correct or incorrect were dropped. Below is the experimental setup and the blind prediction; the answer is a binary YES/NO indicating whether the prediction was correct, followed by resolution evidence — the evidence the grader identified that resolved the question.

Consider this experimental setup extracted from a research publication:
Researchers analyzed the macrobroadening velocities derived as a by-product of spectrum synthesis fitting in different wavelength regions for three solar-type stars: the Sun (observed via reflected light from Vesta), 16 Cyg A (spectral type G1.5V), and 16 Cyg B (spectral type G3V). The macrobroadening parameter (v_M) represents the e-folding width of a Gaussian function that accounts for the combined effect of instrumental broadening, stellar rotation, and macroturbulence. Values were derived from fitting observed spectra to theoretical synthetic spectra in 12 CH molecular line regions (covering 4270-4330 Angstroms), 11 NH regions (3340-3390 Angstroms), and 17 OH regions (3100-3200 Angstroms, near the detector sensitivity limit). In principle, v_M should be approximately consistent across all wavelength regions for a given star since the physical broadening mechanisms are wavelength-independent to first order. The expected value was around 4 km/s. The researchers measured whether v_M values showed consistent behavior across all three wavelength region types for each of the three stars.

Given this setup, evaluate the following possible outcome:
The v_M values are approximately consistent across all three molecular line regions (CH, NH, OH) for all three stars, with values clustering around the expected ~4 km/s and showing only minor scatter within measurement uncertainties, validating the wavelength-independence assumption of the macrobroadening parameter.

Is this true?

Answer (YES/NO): NO